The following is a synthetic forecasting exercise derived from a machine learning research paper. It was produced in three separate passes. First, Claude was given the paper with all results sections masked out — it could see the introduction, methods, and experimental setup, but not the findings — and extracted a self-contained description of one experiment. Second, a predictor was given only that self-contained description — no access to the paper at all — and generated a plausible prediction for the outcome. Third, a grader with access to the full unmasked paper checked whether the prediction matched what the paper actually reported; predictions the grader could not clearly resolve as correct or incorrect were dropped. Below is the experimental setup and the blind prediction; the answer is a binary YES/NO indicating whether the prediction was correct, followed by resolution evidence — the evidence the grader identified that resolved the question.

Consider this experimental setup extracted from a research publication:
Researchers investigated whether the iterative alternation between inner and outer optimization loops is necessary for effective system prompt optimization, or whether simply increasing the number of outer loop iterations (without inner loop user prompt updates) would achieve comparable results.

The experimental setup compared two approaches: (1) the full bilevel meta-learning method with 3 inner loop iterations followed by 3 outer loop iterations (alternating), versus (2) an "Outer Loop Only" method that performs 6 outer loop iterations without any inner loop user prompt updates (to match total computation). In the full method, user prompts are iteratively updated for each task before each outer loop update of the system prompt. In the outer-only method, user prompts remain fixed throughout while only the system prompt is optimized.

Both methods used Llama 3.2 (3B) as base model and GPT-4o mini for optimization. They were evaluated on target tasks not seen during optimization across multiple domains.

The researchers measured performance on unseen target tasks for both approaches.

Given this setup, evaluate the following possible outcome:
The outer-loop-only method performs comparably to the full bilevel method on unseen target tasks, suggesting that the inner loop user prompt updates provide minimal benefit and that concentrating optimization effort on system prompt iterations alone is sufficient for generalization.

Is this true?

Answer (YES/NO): NO